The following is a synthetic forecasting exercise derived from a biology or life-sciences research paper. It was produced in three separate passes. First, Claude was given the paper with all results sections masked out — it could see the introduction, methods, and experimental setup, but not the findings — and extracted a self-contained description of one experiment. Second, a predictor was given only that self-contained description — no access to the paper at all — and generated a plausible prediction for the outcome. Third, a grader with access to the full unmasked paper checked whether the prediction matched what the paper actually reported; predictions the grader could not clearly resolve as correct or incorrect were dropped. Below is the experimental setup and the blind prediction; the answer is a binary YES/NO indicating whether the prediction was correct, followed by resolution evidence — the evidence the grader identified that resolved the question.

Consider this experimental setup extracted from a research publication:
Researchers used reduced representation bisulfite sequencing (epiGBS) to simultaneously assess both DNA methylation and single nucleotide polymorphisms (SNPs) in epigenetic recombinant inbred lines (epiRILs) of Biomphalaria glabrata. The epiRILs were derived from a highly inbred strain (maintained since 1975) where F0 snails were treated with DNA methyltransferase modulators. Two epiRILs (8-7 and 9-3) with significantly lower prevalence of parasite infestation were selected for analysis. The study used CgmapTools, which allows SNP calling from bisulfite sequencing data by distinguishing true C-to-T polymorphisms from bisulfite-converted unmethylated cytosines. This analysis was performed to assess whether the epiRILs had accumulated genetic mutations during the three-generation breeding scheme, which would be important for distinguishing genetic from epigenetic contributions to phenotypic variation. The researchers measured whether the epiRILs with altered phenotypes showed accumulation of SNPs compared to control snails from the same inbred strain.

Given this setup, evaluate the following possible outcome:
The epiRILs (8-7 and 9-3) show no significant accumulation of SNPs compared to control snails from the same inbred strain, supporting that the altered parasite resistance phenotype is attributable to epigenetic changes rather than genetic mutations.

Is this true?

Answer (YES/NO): YES